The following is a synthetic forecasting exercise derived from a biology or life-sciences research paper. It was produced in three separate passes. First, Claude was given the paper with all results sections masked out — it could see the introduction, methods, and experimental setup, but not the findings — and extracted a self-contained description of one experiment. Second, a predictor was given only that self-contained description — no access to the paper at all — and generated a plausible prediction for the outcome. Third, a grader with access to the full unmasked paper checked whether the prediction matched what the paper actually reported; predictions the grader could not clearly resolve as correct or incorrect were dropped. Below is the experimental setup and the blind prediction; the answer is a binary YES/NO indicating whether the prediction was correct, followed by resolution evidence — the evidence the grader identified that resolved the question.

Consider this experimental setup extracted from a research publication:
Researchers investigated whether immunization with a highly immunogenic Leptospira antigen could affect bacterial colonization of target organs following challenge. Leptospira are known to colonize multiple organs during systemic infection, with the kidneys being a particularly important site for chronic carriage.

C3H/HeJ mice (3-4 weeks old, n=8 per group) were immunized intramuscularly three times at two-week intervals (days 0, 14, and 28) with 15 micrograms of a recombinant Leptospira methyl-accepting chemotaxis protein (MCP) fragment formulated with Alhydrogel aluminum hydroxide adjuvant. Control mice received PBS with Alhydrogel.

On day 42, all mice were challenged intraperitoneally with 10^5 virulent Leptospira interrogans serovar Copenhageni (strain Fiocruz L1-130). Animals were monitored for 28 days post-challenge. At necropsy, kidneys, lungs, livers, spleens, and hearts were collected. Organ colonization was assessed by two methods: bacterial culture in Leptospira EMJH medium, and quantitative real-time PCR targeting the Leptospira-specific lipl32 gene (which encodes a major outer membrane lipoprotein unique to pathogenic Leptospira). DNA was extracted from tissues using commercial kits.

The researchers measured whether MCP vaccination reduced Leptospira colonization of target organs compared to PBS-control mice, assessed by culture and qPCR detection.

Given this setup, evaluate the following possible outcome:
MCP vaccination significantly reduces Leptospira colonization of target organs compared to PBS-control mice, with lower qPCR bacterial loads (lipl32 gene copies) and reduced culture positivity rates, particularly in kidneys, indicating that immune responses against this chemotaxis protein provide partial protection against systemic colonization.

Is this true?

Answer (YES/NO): NO